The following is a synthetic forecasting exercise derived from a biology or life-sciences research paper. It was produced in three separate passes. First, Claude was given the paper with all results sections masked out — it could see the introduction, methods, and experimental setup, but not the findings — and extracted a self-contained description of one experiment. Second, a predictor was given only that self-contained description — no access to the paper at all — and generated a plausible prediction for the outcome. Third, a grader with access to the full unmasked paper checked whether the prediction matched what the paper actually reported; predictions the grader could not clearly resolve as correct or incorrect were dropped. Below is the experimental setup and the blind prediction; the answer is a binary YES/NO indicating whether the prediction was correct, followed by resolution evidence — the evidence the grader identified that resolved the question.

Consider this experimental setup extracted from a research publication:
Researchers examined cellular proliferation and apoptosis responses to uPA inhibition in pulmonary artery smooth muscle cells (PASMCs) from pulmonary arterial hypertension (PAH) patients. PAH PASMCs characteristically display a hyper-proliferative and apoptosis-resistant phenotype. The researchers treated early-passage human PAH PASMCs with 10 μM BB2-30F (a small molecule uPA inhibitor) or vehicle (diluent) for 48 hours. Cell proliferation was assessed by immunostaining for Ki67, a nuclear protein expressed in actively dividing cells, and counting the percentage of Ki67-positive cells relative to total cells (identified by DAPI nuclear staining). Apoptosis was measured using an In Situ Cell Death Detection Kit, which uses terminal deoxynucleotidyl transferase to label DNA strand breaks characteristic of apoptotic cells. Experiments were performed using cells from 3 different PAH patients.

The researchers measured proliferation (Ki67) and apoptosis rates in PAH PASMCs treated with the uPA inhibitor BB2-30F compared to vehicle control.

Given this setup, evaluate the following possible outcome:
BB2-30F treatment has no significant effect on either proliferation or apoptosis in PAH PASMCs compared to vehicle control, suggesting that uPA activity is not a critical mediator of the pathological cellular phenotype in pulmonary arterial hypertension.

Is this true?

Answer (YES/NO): NO